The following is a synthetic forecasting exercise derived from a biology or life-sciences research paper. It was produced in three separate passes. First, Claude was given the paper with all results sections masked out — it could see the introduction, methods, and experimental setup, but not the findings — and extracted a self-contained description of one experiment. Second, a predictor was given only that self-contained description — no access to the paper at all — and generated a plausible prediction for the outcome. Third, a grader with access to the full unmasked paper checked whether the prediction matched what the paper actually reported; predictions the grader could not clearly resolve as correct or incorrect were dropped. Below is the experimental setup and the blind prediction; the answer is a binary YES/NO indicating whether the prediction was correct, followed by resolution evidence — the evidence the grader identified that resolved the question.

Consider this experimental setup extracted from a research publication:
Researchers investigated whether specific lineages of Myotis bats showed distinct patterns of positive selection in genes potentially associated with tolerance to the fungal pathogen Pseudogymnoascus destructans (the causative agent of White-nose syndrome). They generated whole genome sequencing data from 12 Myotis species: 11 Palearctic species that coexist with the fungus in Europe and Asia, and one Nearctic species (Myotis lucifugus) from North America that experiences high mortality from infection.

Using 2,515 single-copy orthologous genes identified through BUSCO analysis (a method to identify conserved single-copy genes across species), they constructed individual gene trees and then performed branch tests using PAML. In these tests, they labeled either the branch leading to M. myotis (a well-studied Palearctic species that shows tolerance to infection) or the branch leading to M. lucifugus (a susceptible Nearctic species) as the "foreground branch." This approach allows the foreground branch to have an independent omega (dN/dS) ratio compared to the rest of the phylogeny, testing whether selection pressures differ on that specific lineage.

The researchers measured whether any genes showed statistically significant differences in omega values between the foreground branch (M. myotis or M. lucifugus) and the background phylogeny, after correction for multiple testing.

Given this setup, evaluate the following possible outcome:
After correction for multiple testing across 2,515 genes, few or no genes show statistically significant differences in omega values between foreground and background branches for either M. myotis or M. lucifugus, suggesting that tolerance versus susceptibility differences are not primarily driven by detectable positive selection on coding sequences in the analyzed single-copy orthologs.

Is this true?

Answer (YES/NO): YES